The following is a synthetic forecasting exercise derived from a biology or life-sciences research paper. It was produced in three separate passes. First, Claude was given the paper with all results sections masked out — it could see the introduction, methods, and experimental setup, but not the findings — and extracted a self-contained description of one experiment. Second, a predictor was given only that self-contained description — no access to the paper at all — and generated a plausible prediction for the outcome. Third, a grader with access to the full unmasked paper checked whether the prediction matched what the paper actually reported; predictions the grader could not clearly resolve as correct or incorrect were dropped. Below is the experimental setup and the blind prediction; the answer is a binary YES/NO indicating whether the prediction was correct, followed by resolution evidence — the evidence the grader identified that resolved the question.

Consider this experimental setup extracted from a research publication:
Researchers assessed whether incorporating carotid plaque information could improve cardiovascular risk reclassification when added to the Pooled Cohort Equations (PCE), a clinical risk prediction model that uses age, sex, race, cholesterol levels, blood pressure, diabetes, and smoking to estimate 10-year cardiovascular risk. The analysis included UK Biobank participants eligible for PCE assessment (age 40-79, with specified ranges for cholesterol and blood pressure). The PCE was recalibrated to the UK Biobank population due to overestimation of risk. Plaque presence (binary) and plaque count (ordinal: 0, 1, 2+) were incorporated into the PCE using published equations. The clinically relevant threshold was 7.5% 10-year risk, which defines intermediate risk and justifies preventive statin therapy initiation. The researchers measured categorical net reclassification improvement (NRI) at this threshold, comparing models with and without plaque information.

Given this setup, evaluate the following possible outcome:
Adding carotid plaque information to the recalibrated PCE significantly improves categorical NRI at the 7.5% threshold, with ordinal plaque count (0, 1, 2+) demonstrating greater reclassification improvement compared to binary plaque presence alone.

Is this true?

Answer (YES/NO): YES